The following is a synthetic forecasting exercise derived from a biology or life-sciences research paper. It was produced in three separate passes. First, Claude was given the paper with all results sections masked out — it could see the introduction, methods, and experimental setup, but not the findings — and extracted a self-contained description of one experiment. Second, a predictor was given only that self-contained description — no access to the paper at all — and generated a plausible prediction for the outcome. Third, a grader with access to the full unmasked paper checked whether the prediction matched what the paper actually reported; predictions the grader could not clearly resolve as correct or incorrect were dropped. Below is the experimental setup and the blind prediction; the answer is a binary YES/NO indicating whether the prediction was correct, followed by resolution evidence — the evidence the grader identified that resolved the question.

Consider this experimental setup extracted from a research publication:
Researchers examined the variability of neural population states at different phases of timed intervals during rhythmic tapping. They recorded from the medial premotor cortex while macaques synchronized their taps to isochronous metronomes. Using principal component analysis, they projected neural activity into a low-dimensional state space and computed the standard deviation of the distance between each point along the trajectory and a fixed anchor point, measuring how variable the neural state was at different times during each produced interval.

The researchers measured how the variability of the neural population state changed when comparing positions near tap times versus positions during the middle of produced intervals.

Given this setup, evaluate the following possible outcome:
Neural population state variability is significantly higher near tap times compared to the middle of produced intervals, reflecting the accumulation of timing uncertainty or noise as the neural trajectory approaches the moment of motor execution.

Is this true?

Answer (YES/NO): NO